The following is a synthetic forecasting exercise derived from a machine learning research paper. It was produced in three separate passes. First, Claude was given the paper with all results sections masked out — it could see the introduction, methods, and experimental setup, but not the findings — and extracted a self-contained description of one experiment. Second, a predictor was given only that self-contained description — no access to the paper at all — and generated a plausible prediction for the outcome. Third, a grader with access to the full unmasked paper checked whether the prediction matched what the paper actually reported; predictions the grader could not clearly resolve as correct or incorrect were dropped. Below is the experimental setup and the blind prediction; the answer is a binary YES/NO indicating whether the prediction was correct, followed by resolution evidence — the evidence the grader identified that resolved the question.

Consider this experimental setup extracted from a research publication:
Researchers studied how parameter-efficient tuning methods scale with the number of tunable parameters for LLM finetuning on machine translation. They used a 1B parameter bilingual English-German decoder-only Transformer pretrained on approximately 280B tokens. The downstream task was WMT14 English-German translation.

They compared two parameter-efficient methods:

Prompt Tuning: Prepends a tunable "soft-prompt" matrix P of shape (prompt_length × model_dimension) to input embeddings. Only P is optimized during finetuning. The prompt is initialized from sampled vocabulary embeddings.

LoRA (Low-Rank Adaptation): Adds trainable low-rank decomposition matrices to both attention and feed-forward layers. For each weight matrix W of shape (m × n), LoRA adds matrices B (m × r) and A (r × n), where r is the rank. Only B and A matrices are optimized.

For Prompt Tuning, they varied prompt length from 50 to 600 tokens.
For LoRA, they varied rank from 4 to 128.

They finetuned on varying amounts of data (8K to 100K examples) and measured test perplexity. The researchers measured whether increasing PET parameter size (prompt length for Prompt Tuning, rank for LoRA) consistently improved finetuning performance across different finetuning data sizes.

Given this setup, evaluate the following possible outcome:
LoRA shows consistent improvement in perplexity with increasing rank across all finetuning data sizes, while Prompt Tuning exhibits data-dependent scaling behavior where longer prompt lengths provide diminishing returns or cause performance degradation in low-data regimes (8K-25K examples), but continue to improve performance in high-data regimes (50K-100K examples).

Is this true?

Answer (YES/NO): NO